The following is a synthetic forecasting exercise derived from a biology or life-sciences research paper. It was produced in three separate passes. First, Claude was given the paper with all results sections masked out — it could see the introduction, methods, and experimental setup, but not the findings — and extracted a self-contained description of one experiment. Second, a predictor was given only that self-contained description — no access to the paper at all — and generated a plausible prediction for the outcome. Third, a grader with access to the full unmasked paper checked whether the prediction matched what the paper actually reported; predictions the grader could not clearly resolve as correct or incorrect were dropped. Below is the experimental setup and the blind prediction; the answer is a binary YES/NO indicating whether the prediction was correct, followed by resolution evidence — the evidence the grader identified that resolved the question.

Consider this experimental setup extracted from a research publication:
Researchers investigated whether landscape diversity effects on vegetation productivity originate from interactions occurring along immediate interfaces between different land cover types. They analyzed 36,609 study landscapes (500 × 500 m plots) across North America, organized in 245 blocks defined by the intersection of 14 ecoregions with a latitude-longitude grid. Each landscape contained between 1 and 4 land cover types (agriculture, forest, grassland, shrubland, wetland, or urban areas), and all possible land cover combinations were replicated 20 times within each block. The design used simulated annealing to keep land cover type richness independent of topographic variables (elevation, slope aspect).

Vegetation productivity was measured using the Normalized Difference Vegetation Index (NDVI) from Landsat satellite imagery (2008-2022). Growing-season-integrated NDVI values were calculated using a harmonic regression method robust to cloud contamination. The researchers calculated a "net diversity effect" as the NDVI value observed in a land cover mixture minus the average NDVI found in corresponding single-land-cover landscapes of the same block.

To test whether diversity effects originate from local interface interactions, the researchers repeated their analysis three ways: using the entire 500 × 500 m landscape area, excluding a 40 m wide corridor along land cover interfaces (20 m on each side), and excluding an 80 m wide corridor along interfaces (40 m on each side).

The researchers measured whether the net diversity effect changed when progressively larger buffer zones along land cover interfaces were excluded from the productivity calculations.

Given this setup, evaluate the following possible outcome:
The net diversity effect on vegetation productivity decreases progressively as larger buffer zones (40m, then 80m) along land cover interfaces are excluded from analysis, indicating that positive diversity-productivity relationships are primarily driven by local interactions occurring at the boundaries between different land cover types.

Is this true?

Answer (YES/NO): NO